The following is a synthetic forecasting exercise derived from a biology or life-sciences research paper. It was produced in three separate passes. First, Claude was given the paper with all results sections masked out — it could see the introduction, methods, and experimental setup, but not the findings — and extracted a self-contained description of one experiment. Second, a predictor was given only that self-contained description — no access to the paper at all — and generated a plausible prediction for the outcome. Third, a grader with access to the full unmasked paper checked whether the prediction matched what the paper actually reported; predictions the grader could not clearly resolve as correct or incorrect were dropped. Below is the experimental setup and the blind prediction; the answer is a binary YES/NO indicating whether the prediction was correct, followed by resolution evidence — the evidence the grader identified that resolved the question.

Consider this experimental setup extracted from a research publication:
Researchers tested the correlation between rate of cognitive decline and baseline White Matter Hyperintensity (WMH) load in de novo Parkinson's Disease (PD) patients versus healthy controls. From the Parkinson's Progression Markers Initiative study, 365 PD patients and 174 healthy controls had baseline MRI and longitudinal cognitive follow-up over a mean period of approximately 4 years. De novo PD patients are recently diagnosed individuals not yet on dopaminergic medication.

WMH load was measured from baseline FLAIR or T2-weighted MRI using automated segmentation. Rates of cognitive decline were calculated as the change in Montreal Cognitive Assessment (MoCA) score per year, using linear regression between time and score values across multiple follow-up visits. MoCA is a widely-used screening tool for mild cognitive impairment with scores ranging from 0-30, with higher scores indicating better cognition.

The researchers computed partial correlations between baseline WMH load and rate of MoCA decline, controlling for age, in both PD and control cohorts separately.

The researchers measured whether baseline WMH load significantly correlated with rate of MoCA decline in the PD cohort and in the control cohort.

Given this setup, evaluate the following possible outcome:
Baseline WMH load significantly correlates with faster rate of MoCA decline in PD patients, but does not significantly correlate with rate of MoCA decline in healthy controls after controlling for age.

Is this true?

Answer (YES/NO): YES